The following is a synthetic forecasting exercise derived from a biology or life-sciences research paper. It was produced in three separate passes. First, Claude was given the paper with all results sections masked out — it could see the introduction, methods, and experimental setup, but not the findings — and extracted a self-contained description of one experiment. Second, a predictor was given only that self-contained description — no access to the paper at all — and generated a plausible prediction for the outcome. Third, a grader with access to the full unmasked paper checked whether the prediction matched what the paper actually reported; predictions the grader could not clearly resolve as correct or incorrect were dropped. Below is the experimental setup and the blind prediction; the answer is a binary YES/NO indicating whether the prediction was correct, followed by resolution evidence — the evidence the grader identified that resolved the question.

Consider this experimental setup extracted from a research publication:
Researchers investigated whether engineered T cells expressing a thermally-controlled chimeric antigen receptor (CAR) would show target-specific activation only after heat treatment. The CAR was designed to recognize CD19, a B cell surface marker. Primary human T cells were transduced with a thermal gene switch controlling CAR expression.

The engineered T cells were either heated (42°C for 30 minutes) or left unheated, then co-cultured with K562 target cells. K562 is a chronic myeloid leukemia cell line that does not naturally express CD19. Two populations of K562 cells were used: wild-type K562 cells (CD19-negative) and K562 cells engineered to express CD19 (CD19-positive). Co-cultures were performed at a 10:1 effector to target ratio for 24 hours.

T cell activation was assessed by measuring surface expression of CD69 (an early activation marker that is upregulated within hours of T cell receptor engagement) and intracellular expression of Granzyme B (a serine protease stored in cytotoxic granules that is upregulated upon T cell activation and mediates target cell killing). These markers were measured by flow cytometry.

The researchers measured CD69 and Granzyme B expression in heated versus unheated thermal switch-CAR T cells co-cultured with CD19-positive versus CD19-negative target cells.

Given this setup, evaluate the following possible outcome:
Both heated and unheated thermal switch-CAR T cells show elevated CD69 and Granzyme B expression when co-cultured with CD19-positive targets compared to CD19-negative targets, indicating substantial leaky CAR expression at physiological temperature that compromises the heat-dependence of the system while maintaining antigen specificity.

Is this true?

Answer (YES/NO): NO